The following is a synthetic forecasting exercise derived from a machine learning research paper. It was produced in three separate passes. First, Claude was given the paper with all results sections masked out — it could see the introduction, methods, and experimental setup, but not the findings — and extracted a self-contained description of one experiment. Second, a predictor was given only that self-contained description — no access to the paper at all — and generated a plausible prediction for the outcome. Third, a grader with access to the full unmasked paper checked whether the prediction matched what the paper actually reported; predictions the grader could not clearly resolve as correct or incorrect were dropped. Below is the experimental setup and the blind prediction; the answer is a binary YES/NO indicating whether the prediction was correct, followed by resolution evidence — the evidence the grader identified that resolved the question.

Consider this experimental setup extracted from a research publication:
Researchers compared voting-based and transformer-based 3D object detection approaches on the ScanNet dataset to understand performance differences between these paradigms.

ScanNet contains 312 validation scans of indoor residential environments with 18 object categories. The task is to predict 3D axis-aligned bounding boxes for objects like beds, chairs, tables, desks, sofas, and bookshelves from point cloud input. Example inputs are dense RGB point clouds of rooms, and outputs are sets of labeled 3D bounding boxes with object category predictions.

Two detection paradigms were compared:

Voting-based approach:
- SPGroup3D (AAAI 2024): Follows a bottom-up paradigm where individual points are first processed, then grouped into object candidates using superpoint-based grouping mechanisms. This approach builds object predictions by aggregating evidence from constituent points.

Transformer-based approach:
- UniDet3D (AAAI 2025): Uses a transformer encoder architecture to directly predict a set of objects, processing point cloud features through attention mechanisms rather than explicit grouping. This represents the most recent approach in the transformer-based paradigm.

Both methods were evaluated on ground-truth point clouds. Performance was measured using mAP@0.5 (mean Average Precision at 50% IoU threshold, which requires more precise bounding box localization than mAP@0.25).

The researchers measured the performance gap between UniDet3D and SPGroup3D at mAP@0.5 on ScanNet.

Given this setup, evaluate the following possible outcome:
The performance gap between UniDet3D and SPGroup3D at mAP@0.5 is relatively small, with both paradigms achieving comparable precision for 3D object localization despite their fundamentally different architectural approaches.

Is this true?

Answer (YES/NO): NO